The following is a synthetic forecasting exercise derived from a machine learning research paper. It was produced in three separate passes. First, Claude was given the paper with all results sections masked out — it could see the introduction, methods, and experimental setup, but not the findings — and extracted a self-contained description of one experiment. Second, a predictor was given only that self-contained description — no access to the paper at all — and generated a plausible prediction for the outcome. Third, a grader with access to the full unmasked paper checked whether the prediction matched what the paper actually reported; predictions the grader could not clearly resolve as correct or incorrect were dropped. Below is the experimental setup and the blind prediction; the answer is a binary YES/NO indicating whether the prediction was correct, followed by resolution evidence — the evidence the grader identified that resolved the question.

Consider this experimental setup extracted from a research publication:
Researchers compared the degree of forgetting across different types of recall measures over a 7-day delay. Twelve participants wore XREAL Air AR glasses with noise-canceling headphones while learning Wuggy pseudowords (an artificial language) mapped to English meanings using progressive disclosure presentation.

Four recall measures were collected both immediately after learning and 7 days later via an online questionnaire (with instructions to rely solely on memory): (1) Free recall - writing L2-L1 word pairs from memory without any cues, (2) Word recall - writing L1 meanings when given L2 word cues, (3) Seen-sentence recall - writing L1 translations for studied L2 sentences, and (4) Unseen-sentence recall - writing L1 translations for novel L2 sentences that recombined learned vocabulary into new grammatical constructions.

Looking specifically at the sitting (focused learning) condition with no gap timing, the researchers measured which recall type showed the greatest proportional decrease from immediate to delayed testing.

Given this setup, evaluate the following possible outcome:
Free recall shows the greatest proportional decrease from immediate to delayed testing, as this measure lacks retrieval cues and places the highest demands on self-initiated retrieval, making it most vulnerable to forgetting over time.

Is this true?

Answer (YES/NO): YES